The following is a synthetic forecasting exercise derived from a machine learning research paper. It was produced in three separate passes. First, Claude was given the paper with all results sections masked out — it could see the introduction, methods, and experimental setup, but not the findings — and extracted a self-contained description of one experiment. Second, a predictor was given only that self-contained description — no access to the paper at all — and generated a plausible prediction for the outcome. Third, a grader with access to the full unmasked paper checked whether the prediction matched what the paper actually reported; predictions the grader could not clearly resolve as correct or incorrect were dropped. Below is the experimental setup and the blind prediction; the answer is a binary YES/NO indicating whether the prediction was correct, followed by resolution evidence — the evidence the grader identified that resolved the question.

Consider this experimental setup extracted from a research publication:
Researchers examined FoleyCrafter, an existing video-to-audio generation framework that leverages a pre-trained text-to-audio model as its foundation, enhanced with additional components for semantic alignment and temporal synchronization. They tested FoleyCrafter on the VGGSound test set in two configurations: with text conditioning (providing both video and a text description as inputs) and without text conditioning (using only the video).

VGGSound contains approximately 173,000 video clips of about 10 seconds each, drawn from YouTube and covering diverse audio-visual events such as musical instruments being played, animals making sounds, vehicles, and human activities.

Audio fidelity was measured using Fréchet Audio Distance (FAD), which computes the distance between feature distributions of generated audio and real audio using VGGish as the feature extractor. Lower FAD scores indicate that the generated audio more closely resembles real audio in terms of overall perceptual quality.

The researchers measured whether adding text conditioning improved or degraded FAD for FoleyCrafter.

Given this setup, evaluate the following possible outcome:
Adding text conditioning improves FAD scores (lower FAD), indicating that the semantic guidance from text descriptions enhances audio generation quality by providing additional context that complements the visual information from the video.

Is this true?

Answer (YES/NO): NO